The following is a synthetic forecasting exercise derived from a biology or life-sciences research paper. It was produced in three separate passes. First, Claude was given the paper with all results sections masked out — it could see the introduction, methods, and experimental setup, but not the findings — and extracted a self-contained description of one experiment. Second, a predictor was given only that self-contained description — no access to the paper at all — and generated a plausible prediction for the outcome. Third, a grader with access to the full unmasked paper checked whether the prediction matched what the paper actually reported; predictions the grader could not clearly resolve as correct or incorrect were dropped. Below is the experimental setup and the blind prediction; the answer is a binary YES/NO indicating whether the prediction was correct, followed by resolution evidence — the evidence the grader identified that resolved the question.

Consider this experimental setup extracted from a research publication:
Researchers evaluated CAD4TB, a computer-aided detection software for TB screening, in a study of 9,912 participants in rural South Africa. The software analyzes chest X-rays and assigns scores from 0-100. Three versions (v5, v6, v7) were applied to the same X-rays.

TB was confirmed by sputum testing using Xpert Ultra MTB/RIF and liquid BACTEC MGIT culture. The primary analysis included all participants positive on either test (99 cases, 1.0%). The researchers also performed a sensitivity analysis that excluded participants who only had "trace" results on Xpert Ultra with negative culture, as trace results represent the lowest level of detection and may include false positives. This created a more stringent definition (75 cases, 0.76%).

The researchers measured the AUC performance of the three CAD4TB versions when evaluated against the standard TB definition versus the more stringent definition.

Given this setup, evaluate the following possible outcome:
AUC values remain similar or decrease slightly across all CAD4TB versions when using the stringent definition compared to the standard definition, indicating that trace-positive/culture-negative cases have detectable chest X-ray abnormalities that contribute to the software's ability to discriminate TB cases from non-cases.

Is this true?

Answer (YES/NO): NO